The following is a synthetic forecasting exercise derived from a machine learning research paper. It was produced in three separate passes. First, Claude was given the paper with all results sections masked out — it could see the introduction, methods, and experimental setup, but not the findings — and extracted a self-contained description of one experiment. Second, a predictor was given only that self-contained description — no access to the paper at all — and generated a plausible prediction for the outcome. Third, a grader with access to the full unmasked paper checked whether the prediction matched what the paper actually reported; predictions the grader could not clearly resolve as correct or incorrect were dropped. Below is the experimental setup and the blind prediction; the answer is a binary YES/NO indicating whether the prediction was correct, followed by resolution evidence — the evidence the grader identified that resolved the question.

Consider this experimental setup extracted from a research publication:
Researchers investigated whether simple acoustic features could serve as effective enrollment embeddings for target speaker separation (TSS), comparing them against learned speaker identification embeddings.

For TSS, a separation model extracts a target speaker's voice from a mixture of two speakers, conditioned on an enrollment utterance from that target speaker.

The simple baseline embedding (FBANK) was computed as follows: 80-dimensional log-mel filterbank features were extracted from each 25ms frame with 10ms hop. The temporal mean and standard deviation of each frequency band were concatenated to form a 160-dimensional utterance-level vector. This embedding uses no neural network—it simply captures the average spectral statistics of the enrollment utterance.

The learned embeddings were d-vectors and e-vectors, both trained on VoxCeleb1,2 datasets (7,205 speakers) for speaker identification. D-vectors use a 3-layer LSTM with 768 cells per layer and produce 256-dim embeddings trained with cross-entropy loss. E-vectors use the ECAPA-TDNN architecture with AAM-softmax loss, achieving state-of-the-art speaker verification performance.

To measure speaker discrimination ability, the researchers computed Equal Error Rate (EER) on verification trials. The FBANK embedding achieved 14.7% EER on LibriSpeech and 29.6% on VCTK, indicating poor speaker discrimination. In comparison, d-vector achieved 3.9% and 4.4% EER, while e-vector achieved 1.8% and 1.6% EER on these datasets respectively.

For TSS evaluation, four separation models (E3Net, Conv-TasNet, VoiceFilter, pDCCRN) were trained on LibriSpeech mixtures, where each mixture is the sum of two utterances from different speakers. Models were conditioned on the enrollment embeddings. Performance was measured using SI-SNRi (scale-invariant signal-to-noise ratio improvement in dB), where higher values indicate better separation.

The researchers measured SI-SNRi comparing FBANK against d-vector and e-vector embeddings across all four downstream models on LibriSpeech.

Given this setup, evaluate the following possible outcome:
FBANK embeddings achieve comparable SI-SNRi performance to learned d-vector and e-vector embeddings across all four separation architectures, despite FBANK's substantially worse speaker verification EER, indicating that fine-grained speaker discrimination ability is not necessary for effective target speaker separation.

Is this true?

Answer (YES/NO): YES